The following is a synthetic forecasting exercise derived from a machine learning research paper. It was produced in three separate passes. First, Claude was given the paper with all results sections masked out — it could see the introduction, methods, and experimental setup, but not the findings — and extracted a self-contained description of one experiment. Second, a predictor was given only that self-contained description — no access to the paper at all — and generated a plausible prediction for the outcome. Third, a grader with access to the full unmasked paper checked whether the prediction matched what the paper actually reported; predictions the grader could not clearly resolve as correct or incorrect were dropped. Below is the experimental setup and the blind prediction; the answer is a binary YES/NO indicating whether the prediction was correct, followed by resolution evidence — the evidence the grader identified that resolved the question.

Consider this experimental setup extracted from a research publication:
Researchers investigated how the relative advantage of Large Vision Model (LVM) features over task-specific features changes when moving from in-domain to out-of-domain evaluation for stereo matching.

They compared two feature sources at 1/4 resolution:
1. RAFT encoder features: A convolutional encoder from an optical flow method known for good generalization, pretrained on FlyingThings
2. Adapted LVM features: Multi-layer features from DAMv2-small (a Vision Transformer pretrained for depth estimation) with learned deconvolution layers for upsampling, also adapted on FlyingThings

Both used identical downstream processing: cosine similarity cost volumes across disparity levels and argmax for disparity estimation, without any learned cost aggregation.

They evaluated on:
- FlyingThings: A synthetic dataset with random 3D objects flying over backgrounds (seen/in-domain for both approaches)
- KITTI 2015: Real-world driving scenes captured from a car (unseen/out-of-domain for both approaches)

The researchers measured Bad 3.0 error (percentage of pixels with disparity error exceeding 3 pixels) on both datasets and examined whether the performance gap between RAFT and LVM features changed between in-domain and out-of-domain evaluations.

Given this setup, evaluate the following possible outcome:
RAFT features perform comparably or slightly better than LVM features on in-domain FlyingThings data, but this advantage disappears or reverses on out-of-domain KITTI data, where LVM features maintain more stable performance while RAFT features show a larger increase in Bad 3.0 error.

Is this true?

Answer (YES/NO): NO